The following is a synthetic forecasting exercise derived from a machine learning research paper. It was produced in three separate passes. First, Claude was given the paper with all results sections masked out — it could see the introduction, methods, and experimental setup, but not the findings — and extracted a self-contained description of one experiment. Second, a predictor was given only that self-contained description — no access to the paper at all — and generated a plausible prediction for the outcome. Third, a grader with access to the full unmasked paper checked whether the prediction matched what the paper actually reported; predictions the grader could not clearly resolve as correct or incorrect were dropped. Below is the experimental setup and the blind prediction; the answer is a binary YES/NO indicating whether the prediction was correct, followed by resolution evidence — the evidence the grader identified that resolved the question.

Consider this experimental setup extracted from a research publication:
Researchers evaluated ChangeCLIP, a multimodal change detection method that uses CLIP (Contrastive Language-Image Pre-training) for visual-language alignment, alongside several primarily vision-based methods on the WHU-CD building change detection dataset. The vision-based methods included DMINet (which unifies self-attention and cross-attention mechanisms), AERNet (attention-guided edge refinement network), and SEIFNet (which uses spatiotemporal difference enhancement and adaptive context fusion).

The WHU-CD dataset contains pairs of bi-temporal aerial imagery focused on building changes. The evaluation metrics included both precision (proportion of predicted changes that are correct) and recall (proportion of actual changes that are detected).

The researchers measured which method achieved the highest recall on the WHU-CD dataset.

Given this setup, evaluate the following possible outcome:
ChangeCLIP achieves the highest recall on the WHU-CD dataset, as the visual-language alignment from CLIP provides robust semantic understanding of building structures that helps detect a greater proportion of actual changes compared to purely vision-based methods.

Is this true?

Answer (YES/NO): YES